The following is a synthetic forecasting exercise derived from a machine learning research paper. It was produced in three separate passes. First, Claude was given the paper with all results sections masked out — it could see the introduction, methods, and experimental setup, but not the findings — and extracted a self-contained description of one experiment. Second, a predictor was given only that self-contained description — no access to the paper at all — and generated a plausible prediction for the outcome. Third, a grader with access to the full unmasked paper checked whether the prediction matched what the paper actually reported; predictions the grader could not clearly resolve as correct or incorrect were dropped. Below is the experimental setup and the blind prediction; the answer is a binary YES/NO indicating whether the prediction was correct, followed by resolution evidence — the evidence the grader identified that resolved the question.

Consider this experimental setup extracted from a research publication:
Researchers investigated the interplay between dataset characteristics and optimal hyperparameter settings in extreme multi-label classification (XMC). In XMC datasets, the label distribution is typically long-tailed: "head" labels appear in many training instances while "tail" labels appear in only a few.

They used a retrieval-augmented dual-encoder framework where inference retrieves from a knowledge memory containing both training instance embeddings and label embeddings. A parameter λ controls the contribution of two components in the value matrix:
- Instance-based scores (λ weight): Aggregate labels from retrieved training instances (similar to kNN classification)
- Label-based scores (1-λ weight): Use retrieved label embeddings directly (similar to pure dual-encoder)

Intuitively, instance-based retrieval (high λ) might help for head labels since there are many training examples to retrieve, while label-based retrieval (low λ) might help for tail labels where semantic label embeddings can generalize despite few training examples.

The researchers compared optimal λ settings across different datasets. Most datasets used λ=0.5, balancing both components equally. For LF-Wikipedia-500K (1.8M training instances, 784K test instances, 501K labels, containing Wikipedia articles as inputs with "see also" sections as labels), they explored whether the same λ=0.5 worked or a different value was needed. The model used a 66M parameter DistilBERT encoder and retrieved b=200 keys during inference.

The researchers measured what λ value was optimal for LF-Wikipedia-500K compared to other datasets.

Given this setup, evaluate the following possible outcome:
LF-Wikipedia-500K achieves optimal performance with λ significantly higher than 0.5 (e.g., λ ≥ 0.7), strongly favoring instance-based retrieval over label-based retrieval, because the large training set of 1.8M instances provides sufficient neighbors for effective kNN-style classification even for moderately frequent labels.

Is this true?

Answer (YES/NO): NO